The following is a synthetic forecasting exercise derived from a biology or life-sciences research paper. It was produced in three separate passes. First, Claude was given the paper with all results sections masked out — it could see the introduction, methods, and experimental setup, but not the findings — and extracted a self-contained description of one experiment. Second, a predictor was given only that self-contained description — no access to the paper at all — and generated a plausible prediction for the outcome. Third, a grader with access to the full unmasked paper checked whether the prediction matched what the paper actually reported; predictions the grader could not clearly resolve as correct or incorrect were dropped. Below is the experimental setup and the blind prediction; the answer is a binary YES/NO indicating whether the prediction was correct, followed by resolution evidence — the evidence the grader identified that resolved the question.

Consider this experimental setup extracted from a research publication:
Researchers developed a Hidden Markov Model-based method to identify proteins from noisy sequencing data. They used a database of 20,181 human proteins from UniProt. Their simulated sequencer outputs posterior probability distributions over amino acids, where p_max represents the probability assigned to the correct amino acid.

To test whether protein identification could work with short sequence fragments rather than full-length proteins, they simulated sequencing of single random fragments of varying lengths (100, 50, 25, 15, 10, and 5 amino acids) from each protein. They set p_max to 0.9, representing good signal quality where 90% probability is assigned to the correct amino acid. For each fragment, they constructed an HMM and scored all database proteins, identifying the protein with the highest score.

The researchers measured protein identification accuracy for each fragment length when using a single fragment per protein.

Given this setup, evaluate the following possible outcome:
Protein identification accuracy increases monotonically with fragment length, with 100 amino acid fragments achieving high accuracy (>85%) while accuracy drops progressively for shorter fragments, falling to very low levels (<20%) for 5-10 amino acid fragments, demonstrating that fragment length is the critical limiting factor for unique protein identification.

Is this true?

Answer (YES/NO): NO